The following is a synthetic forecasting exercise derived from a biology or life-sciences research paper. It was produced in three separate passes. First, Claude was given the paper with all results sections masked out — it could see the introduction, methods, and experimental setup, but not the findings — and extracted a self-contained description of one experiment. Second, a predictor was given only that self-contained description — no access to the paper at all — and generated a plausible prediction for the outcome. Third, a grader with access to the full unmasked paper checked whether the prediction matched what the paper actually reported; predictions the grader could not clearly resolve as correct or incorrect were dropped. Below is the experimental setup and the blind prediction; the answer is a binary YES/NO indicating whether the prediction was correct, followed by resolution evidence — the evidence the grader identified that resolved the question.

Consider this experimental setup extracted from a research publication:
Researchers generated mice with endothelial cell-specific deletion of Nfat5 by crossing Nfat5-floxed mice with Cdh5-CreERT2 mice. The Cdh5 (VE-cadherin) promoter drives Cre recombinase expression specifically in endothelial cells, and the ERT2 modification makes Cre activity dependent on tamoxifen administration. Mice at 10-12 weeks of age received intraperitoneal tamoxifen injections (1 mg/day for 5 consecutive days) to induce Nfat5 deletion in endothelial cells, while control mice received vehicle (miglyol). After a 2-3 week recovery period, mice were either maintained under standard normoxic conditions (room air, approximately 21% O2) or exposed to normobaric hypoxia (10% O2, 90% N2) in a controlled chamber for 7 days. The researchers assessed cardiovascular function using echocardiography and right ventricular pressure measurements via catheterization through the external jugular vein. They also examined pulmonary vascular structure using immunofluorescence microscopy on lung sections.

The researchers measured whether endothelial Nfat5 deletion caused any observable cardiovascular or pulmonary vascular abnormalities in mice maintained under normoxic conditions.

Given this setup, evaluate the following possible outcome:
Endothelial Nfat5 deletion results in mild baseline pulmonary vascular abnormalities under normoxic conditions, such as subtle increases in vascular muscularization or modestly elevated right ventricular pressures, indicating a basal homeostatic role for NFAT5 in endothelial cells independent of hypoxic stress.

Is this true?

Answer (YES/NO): NO